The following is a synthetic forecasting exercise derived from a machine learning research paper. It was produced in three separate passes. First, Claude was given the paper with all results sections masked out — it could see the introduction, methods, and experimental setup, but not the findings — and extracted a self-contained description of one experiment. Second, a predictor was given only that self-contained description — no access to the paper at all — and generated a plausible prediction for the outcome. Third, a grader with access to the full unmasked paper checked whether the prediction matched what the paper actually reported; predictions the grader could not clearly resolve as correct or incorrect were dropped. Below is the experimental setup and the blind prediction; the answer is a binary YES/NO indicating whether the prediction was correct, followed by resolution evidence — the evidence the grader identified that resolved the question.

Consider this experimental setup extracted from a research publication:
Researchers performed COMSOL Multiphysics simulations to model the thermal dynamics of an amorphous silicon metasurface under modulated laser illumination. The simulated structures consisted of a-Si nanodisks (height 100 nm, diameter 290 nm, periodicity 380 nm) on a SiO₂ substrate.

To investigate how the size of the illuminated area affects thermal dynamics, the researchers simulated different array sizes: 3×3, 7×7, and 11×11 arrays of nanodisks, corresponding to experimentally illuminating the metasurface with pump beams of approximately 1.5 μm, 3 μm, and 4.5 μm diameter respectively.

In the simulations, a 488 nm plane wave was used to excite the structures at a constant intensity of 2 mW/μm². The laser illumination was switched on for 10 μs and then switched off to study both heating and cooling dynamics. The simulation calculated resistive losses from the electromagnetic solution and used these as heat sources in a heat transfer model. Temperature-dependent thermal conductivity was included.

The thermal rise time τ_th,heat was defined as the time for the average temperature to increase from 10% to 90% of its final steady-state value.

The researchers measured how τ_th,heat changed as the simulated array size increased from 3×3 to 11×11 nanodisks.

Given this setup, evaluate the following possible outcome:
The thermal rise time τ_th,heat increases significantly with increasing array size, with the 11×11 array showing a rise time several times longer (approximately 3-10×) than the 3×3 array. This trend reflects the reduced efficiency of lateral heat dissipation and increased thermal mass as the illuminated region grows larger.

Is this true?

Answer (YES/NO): YES